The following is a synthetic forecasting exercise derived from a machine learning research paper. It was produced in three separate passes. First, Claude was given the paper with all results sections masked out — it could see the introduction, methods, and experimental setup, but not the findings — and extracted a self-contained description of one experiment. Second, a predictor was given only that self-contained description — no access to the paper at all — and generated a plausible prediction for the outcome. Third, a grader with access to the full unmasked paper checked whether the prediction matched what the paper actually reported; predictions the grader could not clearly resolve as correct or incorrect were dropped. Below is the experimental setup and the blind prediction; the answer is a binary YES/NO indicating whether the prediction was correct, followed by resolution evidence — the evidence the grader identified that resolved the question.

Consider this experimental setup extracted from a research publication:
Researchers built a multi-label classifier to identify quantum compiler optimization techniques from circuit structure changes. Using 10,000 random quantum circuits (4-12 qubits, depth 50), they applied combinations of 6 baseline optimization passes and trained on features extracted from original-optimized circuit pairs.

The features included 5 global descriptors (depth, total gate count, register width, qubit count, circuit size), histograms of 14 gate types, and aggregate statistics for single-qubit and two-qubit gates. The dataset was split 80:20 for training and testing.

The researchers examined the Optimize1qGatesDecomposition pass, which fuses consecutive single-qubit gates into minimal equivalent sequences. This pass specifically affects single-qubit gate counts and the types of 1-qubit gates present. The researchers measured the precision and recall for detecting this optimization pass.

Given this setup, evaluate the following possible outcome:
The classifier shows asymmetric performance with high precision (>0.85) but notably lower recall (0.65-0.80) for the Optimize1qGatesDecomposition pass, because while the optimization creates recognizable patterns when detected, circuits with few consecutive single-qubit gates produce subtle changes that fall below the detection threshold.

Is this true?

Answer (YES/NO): NO